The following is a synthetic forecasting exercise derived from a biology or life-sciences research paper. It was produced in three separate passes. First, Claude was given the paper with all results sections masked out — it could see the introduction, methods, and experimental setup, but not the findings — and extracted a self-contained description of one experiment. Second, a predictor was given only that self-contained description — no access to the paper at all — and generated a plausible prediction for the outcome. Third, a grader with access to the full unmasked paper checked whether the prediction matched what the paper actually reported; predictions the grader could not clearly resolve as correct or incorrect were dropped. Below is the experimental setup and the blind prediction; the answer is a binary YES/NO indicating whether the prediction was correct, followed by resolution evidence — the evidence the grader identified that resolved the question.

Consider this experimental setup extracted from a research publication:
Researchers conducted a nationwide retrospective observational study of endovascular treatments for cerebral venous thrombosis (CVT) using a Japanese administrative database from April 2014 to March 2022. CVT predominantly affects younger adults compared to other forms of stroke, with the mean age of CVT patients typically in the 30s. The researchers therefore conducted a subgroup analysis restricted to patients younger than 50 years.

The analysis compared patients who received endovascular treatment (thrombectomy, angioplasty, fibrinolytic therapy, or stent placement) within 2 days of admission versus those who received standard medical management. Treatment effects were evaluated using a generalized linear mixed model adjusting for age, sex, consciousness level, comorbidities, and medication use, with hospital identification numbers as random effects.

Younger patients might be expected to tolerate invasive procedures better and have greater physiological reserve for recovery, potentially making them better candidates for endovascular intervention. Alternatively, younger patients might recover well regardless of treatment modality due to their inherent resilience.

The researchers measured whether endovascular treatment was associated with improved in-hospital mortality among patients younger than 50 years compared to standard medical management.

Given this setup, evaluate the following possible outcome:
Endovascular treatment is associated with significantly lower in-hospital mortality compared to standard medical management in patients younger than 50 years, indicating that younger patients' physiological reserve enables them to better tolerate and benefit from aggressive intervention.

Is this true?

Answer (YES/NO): NO